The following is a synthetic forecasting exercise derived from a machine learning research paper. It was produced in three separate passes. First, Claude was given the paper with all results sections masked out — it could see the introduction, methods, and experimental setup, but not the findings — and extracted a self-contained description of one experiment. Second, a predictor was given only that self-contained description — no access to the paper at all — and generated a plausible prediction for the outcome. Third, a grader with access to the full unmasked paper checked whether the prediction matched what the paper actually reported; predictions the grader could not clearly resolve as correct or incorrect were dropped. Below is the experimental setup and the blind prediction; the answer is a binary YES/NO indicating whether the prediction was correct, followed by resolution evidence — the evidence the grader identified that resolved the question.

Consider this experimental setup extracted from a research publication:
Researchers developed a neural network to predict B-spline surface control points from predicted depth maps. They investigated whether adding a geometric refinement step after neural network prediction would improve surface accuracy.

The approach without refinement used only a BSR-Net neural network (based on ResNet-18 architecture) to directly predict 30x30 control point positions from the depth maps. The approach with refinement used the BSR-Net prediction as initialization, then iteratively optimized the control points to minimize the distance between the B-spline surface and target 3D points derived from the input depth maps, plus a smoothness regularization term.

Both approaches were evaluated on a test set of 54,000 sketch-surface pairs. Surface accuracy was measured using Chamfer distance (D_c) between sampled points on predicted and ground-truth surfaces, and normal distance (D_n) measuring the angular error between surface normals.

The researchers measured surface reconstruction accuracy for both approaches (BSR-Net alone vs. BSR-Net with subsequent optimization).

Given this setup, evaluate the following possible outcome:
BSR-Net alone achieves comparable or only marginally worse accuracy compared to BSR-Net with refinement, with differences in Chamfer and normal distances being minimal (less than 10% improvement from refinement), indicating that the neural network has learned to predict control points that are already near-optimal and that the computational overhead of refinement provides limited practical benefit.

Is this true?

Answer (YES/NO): NO